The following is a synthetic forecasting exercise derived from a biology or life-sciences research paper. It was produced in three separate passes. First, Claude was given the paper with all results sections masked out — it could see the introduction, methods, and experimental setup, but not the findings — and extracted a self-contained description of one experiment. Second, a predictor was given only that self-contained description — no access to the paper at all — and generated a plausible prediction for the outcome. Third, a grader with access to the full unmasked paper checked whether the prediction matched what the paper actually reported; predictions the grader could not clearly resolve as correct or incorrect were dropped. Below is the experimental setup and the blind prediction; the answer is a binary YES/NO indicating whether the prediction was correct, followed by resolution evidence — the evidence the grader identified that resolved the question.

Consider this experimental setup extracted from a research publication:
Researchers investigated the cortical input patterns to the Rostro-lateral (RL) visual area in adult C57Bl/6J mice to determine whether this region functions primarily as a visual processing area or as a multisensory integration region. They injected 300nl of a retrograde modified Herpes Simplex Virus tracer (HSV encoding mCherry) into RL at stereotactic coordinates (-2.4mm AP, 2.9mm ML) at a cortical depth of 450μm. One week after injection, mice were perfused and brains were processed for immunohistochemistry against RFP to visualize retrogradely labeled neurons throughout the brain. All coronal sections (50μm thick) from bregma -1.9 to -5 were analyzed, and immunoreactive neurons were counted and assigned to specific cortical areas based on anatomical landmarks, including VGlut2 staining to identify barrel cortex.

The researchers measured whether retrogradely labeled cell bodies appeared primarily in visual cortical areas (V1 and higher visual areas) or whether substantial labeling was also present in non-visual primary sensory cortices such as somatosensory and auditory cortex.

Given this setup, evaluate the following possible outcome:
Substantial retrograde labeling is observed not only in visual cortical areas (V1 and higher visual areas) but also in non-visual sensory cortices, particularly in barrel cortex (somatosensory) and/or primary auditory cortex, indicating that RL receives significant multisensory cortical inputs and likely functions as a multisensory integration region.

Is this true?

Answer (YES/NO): YES